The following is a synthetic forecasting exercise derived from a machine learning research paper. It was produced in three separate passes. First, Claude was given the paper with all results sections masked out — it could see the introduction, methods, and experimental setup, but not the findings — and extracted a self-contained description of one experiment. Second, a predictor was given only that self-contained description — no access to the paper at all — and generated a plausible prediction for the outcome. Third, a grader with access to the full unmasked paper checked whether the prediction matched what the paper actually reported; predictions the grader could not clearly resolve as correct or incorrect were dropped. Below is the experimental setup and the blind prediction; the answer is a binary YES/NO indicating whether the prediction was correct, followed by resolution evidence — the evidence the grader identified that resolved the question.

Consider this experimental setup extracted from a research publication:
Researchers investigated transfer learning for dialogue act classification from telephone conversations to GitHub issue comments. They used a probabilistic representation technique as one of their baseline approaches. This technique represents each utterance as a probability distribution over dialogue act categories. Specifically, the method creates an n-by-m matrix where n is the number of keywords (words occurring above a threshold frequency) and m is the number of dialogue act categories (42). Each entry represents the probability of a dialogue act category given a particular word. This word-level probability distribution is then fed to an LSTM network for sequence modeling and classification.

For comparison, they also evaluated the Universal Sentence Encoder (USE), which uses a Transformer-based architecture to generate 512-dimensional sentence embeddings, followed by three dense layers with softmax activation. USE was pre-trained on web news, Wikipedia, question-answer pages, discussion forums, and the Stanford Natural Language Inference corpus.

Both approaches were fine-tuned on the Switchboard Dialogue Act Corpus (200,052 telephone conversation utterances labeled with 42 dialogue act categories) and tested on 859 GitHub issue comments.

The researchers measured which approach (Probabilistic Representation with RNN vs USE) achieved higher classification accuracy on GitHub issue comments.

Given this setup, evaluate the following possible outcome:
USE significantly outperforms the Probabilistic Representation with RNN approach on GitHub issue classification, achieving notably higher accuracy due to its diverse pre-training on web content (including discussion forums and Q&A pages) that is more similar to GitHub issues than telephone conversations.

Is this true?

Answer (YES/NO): NO